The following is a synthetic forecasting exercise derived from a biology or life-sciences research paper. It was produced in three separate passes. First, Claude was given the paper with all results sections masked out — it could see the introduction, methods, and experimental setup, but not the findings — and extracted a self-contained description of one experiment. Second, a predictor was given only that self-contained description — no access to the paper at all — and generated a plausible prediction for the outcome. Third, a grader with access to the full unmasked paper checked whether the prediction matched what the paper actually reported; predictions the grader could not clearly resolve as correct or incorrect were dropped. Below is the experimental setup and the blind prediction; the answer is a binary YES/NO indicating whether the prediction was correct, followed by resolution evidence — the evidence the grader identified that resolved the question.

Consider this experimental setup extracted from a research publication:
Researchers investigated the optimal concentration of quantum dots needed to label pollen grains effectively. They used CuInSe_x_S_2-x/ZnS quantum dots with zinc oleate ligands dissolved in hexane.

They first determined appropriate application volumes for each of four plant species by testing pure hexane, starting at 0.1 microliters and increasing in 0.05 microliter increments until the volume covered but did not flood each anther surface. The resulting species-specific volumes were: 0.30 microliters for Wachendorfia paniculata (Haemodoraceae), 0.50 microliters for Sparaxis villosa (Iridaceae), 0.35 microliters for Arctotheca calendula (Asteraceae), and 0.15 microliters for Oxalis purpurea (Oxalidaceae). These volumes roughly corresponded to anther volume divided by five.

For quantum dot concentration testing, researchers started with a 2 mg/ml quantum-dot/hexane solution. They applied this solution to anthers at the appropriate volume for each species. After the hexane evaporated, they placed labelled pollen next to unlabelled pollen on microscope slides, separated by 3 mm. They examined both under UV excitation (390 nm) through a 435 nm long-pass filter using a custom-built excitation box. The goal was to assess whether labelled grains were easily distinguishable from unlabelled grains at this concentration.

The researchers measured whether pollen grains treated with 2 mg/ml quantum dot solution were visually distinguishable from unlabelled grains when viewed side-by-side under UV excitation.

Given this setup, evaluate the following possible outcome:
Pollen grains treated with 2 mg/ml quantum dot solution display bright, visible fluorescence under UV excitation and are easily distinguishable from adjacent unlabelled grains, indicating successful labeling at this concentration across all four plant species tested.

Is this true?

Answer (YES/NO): NO